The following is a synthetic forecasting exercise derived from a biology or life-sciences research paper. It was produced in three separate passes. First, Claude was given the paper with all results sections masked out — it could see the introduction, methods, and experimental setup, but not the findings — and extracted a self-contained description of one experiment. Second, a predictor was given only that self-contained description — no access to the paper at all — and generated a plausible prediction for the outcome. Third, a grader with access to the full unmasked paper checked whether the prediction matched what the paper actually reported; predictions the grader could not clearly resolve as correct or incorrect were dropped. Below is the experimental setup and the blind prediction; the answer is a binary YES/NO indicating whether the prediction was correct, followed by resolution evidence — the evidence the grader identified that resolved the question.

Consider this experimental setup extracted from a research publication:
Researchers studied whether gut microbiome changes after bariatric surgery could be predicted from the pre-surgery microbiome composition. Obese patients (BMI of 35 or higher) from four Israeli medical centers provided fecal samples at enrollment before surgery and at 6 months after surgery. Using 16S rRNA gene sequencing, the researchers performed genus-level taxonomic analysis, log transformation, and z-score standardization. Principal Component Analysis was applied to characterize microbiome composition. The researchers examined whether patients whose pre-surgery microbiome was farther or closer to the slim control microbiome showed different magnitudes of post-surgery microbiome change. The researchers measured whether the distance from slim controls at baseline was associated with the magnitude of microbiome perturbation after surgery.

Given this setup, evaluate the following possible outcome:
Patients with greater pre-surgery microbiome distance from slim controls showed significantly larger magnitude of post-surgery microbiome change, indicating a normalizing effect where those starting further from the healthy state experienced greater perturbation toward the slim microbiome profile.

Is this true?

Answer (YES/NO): NO